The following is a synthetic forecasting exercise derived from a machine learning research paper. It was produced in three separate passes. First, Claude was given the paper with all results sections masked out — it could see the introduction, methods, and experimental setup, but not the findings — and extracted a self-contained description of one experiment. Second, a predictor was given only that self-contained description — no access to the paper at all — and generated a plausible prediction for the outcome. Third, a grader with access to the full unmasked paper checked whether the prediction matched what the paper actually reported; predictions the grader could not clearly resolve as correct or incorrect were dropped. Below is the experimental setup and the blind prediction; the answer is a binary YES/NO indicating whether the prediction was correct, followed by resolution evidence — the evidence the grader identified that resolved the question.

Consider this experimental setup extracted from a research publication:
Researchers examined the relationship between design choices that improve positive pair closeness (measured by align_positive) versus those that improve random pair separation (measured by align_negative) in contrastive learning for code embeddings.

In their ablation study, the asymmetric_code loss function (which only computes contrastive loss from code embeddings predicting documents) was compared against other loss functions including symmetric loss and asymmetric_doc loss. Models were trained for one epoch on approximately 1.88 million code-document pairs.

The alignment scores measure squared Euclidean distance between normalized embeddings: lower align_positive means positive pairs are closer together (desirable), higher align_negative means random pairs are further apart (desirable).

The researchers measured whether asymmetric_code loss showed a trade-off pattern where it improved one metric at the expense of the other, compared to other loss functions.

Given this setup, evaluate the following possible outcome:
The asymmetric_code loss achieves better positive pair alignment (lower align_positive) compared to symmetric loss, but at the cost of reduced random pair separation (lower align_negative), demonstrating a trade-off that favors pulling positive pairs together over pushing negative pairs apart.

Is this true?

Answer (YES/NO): YES